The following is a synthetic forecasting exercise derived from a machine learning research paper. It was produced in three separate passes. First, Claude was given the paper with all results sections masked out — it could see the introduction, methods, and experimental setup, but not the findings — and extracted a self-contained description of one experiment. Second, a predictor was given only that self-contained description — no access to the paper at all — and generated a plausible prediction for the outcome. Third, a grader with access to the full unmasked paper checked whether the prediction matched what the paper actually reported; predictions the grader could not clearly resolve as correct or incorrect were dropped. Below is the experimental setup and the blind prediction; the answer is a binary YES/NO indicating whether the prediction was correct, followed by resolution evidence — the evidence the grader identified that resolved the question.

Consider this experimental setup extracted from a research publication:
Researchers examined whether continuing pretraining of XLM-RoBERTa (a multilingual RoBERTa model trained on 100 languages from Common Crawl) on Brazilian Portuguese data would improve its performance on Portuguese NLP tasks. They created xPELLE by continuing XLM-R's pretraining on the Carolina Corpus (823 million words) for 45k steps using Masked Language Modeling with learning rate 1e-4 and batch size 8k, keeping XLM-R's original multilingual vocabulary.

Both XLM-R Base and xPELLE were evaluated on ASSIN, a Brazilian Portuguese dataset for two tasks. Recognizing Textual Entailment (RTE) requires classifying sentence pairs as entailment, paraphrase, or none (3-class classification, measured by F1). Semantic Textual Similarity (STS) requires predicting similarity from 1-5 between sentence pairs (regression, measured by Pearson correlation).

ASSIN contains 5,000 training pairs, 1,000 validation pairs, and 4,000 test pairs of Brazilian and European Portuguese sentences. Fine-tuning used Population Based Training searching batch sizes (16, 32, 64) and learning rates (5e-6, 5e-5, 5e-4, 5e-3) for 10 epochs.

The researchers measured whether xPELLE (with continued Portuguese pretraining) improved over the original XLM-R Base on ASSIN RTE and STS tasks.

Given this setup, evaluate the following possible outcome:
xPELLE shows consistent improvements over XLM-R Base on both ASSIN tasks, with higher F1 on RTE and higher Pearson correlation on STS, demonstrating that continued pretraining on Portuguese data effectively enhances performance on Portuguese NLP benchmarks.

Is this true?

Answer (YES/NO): YES